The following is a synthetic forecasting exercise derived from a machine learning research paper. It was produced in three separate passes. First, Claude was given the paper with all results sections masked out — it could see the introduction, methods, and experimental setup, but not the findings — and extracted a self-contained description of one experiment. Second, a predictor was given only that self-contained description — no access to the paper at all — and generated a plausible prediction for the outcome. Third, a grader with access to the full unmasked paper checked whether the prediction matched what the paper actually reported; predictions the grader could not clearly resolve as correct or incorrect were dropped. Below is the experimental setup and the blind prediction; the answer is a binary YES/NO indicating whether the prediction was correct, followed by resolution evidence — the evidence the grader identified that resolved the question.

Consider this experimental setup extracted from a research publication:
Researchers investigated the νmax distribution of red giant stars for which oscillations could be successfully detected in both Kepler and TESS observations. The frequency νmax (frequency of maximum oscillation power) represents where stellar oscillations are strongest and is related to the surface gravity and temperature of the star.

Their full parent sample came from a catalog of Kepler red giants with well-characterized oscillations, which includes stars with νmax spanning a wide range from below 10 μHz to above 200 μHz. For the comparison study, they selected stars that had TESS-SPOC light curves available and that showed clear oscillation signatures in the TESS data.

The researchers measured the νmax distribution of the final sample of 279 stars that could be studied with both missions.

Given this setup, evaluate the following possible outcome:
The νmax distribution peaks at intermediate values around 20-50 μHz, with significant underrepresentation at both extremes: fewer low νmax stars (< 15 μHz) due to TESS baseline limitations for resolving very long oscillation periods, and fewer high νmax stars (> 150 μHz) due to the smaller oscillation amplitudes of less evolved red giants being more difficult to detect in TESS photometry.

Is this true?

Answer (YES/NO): NO